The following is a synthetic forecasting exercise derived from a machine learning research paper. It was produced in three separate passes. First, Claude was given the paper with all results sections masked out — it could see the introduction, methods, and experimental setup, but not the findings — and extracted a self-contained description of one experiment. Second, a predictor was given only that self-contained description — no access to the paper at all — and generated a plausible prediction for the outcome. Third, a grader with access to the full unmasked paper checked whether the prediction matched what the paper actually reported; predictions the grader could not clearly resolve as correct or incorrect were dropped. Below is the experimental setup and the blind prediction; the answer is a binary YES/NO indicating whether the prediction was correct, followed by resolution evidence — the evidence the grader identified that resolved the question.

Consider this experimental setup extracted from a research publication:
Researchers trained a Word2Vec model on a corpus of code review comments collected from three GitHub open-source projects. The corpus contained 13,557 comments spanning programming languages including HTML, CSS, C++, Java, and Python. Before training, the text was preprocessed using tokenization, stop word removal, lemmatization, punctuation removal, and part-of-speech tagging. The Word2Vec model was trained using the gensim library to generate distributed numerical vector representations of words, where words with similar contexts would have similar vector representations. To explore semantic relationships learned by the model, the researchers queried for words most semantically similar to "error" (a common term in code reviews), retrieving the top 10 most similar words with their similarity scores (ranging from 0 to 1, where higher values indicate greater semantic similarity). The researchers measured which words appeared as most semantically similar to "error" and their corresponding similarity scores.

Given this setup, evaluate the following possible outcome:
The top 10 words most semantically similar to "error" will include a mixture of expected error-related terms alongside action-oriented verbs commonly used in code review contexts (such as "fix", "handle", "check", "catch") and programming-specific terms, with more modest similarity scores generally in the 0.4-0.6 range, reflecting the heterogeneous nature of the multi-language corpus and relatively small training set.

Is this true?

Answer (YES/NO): NO